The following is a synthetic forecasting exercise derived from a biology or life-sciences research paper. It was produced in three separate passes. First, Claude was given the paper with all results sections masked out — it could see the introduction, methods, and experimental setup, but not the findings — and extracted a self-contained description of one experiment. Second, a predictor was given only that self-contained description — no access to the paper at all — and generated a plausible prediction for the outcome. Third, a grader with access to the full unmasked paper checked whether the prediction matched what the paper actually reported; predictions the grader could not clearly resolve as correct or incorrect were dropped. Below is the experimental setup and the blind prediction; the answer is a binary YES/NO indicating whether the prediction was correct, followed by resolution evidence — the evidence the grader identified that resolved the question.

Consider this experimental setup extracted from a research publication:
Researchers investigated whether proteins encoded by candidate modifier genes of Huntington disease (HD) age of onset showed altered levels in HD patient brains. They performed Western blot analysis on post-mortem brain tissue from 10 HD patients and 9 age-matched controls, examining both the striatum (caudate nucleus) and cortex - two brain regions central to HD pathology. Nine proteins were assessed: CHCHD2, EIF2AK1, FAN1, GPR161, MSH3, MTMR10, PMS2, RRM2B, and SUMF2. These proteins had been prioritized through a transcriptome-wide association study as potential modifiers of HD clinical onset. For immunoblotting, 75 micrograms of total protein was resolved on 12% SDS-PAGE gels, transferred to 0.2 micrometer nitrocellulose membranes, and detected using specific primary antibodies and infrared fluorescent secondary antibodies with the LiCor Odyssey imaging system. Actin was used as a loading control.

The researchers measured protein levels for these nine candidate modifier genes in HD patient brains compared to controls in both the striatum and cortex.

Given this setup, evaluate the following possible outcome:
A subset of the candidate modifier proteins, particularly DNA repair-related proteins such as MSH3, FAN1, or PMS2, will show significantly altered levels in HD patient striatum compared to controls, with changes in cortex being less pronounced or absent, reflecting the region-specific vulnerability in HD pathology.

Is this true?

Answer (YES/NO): NO